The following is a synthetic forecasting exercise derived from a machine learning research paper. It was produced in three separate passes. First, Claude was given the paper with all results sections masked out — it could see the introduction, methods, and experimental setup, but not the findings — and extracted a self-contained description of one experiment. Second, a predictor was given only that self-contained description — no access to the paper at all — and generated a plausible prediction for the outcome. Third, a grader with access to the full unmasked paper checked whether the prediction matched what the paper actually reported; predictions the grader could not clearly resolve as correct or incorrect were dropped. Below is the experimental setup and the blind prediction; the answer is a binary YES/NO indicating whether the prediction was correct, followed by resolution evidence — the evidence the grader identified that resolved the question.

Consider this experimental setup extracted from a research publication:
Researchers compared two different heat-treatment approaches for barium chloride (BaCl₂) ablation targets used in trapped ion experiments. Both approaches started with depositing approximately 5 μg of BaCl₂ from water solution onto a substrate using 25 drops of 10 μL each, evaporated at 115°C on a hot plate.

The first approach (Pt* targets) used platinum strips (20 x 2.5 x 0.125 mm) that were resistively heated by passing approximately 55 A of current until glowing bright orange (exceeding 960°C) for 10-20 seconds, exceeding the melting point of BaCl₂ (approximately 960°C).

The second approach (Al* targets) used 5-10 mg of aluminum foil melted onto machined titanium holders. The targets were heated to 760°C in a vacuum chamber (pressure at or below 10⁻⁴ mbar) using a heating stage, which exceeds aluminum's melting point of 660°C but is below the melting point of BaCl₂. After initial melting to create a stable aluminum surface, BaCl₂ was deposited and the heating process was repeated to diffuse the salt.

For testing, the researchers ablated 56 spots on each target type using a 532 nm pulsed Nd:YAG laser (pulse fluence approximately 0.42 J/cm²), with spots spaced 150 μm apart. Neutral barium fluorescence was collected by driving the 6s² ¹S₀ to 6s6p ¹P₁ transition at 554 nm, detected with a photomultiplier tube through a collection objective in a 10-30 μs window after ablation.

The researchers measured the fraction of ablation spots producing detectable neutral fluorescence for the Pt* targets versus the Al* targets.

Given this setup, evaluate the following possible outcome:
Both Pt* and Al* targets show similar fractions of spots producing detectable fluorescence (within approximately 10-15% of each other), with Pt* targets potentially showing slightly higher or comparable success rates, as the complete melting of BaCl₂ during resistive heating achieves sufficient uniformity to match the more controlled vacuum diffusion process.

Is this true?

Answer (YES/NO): YES